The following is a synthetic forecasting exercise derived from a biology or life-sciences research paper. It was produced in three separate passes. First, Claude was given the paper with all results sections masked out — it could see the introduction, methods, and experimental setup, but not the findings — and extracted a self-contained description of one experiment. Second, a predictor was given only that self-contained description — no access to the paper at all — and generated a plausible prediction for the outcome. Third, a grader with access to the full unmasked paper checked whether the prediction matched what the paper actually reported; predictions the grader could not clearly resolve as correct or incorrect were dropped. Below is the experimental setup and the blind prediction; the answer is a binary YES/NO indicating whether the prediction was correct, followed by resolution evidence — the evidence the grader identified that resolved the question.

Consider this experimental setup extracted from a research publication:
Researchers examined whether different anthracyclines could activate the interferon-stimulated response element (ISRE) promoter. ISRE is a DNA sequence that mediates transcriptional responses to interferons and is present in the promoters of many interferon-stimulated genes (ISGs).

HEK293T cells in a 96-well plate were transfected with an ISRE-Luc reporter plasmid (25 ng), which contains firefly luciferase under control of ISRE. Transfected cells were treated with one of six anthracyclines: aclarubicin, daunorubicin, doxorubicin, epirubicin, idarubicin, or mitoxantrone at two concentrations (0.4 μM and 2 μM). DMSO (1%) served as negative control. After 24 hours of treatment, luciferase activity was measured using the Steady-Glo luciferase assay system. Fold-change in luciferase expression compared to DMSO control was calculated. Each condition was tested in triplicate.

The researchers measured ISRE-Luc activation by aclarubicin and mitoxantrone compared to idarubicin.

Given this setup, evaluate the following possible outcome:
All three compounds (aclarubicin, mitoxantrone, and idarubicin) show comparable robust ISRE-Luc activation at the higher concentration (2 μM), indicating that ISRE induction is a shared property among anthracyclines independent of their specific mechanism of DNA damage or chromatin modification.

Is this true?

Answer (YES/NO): NO